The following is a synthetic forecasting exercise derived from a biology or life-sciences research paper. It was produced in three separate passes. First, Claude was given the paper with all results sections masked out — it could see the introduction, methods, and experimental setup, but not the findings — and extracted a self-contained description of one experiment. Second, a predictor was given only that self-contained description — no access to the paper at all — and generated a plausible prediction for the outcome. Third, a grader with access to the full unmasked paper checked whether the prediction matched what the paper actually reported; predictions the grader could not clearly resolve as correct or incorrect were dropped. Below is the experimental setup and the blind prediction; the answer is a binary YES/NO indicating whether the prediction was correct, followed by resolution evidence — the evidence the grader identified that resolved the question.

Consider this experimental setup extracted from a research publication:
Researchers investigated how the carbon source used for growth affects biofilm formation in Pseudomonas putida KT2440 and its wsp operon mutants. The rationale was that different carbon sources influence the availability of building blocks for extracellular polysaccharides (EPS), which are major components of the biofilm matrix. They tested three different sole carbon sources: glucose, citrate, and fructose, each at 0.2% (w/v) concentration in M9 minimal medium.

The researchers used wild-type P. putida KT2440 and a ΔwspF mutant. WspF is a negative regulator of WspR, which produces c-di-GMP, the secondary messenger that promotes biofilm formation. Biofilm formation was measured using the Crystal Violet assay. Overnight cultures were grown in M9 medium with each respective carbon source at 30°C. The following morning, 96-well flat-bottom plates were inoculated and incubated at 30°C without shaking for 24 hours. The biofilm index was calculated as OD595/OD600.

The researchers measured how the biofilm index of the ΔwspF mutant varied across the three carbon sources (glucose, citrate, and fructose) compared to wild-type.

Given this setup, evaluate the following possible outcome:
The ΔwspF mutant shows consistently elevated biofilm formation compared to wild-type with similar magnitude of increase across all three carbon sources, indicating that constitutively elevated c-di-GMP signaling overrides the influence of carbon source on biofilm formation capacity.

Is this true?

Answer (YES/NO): NO